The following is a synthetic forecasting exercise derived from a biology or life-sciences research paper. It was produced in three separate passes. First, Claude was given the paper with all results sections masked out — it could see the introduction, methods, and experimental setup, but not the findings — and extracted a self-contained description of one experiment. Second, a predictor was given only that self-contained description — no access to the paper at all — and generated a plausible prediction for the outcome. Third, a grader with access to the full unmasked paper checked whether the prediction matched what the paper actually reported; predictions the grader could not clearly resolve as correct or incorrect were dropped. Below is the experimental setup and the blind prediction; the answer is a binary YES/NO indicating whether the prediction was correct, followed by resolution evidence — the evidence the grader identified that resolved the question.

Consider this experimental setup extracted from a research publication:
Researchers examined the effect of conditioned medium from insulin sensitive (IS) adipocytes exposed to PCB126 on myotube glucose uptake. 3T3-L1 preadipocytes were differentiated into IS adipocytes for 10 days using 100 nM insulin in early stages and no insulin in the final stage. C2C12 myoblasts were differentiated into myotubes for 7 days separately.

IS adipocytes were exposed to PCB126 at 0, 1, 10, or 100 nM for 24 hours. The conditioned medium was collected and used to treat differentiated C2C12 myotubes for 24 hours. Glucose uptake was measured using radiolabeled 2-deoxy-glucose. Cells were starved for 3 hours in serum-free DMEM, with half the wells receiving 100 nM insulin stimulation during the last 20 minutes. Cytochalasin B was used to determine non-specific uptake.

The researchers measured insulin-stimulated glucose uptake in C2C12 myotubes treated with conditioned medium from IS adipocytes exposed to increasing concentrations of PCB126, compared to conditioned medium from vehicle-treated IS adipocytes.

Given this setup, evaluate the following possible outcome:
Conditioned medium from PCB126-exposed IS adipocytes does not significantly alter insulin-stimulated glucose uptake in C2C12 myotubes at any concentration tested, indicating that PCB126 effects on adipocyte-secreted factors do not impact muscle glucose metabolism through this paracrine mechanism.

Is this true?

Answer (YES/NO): NO